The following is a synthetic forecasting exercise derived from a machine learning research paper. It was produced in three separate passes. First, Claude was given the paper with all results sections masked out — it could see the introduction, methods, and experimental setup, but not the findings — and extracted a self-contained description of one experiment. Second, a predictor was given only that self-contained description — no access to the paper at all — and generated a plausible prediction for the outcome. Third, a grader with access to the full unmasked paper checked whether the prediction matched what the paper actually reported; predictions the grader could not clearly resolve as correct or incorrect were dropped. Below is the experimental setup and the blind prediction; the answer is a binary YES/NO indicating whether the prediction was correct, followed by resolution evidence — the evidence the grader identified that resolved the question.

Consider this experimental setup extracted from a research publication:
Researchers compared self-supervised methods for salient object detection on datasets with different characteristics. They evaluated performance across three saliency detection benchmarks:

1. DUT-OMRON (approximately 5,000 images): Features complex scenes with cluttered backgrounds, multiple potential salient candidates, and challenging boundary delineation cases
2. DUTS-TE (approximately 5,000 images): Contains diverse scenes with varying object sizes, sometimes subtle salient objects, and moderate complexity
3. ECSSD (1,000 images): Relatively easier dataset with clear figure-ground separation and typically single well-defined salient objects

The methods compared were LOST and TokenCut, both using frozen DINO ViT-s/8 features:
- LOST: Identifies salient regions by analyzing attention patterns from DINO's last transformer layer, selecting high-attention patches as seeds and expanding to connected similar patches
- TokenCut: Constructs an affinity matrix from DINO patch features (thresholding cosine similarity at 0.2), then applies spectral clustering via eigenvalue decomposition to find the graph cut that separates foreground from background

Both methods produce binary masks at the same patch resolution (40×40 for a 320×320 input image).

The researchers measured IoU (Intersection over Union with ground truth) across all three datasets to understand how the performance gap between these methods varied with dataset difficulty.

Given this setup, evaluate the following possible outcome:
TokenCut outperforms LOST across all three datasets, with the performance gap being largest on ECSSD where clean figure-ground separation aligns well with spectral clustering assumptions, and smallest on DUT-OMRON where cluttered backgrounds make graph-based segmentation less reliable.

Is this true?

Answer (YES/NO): NO